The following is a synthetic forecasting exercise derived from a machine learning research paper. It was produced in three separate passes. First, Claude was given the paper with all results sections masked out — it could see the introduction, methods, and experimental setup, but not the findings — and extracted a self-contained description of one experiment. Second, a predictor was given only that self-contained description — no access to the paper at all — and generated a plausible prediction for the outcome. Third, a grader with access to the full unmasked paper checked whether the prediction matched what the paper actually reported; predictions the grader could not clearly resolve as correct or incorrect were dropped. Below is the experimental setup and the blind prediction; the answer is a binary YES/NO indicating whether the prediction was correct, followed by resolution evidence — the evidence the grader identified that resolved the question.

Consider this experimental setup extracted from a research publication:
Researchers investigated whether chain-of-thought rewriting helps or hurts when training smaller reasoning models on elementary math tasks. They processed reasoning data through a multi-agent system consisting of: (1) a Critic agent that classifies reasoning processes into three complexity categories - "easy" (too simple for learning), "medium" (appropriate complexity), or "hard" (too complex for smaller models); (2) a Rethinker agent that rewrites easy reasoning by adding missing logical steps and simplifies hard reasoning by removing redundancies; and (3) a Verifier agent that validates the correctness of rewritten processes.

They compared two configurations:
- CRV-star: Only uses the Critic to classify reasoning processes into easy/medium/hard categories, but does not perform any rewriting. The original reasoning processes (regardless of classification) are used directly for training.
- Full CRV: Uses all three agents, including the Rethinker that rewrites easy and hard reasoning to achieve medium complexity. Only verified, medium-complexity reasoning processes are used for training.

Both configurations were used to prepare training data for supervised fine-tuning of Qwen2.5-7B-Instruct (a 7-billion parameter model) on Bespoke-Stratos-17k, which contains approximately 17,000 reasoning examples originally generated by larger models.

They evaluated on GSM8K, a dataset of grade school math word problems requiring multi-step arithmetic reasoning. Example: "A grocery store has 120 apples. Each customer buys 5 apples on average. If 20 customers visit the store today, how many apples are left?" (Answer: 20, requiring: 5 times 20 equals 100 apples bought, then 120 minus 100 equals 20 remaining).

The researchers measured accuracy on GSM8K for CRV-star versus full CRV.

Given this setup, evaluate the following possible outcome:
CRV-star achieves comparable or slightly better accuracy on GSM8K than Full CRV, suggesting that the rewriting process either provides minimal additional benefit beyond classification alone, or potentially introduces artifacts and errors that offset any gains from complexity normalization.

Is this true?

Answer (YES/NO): YES